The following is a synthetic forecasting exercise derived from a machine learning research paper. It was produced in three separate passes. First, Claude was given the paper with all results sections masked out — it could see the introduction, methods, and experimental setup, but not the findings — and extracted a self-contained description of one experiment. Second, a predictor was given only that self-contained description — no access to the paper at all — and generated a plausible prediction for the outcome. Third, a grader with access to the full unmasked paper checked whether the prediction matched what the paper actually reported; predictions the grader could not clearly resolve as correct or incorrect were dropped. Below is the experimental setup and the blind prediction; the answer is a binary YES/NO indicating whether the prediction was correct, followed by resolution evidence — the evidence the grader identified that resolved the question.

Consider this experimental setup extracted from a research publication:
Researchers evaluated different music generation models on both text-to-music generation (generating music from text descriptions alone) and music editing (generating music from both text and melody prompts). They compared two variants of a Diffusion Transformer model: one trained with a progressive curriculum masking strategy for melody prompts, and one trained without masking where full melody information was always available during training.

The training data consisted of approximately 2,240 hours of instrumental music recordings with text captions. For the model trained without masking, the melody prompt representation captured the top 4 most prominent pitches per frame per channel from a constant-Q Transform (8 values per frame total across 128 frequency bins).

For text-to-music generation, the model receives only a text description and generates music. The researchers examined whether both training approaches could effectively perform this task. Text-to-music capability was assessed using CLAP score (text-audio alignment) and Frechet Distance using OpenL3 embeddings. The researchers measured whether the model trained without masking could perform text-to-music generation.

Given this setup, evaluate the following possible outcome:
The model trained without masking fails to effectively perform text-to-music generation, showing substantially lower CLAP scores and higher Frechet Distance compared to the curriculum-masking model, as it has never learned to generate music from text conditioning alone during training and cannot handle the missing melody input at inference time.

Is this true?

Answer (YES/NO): YES